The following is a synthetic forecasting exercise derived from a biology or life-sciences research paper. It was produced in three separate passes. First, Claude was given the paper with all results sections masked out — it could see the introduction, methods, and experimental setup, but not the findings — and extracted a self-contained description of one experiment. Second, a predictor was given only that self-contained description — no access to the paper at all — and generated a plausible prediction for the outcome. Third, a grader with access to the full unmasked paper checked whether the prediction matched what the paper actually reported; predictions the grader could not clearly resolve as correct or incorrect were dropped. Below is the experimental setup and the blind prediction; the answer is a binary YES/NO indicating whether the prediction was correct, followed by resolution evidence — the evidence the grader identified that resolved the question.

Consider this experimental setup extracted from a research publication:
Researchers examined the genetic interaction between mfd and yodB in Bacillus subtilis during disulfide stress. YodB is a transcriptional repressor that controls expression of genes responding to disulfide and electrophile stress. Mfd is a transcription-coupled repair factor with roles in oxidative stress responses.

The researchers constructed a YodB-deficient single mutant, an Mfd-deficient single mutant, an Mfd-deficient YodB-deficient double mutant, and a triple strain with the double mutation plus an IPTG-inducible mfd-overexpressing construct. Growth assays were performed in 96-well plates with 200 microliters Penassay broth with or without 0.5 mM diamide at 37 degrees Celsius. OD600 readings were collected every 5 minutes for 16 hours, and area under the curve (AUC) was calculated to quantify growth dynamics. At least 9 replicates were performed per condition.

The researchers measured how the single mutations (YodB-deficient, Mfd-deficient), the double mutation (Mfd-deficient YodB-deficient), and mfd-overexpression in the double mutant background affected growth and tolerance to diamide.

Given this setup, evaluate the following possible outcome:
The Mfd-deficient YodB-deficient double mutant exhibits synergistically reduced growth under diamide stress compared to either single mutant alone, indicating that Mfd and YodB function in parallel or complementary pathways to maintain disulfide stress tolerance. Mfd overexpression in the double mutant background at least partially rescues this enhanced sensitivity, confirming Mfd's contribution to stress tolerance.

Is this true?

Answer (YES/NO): NO